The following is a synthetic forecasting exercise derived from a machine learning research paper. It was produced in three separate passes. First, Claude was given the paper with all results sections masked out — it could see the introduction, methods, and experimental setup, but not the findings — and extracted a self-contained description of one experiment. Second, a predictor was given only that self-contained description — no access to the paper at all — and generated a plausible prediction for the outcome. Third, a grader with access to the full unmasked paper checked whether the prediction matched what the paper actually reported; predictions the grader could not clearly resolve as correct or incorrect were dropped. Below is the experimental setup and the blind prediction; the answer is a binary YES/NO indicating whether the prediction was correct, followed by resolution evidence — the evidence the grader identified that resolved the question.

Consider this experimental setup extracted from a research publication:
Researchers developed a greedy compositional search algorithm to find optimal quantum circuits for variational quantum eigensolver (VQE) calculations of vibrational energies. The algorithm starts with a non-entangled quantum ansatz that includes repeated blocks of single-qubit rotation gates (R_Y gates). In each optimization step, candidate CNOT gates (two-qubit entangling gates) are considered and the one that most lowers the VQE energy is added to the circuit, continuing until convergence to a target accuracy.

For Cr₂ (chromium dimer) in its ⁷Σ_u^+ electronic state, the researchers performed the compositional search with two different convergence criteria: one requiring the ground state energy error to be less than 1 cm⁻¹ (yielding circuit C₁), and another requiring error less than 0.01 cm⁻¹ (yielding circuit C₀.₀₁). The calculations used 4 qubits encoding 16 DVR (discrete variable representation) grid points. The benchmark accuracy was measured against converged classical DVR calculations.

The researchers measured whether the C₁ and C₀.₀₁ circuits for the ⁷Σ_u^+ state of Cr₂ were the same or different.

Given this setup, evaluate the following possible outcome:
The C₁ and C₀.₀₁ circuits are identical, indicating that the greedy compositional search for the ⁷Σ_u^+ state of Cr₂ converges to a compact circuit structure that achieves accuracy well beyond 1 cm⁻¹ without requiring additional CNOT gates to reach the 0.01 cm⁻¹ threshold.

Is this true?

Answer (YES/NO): YES